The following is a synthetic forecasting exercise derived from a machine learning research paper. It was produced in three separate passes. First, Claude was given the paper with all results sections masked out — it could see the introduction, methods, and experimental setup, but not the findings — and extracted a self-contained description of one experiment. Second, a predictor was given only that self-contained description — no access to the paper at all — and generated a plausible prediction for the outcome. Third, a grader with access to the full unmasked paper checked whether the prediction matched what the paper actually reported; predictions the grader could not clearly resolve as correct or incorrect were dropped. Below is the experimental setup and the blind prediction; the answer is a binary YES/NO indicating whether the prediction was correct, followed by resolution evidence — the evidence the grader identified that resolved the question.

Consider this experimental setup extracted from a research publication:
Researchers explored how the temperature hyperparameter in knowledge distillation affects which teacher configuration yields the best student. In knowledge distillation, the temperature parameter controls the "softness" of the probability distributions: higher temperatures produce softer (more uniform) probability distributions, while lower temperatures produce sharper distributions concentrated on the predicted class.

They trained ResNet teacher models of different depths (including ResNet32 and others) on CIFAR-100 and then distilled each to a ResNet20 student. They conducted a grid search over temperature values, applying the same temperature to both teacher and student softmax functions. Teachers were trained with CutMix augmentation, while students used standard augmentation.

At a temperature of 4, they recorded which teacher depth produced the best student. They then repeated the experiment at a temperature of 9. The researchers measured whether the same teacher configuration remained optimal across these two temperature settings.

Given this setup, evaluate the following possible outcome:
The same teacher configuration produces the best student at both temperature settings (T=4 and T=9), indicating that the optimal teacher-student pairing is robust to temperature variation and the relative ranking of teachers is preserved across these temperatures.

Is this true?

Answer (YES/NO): NO